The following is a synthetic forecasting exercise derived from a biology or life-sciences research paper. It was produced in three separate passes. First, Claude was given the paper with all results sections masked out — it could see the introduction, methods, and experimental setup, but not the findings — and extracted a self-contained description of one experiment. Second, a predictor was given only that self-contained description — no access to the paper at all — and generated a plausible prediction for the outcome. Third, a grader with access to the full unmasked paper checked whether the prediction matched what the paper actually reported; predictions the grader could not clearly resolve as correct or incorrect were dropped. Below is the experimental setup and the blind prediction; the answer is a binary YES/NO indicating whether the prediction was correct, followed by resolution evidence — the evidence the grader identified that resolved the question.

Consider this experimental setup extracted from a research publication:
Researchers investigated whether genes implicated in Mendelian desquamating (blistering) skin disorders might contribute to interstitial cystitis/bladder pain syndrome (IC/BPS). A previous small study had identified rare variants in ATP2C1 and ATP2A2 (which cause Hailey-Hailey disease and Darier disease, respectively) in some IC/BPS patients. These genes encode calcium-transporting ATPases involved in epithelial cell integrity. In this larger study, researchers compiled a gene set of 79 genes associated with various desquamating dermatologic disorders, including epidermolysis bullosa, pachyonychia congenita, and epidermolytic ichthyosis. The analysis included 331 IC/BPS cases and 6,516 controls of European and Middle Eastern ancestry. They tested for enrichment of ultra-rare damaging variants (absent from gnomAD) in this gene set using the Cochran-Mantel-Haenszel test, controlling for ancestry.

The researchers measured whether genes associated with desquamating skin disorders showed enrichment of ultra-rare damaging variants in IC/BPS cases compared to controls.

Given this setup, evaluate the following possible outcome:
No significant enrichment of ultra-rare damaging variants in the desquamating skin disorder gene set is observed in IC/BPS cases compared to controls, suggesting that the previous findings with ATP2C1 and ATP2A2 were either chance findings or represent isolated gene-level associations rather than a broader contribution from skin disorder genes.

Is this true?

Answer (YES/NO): YES